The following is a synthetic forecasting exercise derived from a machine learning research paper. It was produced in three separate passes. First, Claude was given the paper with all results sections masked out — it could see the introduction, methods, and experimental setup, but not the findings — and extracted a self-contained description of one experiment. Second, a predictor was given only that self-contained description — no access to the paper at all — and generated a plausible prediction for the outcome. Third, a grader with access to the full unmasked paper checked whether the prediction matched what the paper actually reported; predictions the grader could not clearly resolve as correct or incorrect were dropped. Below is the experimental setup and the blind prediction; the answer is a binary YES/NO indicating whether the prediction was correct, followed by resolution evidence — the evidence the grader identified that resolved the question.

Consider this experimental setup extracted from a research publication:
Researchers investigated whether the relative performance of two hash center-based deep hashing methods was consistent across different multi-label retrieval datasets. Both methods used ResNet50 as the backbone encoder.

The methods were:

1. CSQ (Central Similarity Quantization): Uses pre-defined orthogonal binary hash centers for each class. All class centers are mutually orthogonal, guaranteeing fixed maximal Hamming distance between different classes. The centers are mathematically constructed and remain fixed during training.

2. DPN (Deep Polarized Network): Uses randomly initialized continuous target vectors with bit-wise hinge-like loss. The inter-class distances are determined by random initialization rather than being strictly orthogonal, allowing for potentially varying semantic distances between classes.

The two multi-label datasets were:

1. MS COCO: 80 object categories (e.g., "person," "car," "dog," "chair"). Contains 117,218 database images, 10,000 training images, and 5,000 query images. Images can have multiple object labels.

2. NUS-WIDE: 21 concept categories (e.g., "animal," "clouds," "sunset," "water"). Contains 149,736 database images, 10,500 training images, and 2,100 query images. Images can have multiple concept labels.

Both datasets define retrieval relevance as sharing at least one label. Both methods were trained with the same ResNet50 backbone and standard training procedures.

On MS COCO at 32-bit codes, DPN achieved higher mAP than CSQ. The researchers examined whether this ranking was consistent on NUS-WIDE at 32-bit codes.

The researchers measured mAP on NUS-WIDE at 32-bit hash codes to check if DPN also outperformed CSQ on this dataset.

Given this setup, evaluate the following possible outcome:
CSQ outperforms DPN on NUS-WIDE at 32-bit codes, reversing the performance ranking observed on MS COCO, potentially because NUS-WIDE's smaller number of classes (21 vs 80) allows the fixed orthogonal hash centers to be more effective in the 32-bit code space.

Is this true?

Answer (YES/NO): YES